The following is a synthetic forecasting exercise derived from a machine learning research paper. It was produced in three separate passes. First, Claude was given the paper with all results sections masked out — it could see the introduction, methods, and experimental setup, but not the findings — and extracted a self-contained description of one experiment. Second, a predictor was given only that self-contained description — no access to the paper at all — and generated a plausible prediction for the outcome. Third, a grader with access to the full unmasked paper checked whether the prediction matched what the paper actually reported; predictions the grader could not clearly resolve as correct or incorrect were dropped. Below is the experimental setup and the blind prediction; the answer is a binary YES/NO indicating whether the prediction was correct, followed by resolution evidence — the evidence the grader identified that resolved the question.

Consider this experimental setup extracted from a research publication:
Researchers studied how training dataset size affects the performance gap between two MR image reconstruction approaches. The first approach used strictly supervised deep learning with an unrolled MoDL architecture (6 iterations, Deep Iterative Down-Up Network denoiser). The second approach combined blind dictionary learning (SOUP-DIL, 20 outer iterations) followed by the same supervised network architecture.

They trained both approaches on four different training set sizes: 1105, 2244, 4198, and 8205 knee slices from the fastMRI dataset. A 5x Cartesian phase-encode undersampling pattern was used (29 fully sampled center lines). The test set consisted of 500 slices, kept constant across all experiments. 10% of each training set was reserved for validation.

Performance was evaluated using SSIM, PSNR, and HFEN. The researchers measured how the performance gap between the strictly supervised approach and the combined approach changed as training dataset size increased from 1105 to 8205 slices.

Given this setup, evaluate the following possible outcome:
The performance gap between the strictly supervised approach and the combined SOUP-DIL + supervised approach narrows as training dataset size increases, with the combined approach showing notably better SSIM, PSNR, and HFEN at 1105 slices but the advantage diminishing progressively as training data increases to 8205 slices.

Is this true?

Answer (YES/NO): NO